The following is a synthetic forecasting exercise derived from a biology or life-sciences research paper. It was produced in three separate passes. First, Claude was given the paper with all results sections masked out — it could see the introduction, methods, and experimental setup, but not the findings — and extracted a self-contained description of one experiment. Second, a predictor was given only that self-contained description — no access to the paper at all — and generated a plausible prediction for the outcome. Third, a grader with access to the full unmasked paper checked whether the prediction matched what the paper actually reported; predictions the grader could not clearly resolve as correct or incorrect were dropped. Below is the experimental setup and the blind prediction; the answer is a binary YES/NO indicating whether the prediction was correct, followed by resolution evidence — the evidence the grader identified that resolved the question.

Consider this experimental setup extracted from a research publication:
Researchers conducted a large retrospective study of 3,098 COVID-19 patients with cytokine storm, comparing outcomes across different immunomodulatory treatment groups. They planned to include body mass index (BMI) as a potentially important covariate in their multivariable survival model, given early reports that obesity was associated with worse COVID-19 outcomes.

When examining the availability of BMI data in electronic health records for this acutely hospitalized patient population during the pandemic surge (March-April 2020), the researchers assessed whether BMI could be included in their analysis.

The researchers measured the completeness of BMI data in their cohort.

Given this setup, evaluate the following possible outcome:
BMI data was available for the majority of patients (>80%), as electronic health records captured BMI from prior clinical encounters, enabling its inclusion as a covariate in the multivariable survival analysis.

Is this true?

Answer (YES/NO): NO